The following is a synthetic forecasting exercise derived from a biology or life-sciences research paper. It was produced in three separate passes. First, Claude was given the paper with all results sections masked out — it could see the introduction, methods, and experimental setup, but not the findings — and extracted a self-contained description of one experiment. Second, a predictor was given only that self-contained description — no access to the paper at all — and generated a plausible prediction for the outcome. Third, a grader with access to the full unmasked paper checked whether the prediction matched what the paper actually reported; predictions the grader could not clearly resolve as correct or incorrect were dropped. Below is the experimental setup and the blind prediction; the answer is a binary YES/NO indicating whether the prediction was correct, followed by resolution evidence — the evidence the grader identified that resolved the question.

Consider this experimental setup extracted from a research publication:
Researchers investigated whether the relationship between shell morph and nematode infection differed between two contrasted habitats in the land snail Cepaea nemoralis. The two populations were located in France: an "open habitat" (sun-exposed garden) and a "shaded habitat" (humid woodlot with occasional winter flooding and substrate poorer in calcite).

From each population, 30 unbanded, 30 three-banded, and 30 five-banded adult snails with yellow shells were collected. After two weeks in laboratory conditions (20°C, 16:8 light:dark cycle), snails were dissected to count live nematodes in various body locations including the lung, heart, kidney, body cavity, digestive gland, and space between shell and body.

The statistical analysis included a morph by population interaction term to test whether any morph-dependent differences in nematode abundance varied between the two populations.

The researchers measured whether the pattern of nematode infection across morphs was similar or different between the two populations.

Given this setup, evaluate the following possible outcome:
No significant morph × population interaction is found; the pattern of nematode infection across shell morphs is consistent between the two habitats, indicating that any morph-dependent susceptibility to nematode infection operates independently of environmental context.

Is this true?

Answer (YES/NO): NO